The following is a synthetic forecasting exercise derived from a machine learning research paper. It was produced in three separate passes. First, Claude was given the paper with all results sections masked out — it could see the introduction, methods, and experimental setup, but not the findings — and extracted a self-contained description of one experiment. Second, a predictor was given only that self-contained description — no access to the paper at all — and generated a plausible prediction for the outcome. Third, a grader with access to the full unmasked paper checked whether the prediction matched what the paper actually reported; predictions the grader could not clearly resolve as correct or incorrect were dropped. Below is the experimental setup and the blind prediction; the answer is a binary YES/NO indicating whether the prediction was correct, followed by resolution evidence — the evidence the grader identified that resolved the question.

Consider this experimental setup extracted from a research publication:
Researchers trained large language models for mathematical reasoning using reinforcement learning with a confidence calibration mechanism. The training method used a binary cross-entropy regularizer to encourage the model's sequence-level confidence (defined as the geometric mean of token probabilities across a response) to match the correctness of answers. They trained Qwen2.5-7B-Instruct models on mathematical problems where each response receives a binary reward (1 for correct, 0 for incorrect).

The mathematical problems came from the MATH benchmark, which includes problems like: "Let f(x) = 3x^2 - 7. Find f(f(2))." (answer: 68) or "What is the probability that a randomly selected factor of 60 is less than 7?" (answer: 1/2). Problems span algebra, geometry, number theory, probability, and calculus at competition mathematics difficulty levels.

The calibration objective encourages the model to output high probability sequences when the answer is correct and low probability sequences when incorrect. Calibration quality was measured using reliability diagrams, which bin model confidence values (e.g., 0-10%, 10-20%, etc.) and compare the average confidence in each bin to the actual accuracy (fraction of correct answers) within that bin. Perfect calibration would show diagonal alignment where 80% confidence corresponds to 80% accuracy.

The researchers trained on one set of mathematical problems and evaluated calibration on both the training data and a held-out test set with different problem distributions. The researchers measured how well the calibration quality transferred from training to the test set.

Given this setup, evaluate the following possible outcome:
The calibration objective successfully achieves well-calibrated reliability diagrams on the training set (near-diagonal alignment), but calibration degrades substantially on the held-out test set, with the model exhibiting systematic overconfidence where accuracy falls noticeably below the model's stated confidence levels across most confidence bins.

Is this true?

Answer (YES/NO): NO